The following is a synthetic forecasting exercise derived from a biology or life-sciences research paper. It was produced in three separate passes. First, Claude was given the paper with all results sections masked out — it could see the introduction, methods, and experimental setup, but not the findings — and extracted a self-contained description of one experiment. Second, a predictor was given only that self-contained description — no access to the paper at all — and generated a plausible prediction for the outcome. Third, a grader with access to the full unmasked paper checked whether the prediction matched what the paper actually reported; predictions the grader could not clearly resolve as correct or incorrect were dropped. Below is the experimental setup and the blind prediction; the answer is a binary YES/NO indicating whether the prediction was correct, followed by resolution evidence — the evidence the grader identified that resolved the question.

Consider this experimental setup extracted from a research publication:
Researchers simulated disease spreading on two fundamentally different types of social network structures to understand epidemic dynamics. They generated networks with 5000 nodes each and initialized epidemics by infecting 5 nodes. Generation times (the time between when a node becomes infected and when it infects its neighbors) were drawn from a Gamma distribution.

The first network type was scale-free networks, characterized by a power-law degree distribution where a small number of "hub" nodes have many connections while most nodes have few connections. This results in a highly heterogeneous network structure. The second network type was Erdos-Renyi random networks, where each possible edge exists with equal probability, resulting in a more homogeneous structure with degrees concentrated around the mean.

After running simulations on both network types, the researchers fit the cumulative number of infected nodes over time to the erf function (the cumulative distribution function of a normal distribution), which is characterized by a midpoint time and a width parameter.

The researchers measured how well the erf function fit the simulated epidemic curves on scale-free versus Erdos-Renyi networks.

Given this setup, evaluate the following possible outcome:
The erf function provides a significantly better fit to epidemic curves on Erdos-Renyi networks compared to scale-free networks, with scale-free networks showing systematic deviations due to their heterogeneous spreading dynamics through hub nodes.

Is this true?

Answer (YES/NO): NO